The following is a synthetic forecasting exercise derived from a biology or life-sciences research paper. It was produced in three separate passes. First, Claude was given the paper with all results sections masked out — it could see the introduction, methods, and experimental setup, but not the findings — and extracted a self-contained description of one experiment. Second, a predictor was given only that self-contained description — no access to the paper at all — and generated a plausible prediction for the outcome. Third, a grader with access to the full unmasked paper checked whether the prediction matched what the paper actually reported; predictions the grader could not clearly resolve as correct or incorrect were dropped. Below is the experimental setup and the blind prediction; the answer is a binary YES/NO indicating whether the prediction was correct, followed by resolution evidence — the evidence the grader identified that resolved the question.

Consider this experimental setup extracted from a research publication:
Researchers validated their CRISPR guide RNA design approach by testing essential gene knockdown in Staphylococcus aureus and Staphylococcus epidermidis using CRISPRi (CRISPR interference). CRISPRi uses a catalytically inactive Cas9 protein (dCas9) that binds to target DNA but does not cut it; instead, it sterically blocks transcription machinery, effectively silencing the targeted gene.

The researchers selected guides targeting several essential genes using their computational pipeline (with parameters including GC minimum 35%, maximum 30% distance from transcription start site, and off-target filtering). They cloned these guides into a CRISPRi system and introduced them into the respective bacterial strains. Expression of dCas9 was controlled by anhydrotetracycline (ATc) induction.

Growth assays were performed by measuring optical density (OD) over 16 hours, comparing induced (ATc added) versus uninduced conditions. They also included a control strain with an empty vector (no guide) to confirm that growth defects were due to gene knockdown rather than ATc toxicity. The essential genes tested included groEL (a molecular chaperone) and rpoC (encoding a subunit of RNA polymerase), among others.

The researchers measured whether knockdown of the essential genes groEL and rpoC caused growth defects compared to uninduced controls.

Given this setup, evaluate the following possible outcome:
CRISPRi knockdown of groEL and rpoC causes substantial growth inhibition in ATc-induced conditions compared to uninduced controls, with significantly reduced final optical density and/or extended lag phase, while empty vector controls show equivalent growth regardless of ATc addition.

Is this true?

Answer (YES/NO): NO